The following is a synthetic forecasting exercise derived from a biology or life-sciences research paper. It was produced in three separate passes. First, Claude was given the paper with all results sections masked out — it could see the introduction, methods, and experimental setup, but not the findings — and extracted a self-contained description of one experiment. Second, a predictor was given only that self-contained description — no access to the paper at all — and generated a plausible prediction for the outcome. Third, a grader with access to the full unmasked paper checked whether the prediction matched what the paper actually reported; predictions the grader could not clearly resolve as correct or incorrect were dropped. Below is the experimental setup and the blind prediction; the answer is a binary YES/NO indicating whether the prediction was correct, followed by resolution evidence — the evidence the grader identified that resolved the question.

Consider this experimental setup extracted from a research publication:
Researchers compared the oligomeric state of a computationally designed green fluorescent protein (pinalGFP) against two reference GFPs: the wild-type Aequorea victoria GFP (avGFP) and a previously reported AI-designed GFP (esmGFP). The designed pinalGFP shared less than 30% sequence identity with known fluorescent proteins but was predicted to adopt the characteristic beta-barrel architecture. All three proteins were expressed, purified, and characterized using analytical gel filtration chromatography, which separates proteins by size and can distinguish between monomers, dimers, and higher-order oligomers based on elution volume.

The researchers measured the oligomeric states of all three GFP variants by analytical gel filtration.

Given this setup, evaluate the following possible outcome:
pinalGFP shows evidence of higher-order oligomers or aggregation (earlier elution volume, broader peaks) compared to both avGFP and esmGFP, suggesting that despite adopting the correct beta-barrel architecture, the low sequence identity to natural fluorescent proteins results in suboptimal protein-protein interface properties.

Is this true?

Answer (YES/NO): YES